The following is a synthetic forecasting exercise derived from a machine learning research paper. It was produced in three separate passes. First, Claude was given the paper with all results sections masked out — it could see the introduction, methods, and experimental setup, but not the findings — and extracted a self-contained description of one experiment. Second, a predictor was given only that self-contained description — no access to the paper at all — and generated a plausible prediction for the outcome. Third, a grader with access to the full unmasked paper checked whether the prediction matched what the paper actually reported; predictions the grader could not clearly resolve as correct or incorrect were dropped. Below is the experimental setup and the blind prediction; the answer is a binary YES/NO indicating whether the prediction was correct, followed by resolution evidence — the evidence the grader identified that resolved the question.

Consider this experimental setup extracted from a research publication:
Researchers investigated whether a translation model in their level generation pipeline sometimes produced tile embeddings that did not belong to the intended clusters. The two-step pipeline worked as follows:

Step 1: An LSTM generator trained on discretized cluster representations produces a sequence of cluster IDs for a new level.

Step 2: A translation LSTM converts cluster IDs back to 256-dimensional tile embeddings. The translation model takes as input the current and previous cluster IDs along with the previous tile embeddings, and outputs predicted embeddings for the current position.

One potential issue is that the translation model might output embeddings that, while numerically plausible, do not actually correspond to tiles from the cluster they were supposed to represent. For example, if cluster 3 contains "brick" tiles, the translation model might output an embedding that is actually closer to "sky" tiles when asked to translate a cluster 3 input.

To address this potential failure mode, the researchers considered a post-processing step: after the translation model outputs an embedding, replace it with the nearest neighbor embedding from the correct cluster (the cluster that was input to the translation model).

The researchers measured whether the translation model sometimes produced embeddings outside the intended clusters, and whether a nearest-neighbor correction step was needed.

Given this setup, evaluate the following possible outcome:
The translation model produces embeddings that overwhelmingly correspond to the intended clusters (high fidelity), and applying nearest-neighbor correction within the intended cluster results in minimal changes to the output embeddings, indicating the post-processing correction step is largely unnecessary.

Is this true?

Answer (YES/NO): NO